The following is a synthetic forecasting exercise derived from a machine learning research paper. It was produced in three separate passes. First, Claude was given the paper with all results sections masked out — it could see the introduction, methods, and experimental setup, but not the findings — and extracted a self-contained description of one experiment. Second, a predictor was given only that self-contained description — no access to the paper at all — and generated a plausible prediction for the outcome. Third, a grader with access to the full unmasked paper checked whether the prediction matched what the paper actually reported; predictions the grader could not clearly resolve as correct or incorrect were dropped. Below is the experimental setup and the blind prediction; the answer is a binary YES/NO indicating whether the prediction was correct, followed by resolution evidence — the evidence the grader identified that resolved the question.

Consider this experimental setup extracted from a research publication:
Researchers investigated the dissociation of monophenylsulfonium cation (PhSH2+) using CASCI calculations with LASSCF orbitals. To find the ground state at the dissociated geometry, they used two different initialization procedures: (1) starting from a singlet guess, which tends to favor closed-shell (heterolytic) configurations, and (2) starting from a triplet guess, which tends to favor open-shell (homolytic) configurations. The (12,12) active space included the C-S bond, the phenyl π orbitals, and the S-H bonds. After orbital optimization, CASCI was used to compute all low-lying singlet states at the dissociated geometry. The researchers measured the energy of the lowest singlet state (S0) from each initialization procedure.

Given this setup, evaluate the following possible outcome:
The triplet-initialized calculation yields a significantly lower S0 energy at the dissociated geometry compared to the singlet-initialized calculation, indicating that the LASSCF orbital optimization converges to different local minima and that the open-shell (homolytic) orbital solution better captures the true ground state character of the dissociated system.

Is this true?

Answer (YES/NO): NO